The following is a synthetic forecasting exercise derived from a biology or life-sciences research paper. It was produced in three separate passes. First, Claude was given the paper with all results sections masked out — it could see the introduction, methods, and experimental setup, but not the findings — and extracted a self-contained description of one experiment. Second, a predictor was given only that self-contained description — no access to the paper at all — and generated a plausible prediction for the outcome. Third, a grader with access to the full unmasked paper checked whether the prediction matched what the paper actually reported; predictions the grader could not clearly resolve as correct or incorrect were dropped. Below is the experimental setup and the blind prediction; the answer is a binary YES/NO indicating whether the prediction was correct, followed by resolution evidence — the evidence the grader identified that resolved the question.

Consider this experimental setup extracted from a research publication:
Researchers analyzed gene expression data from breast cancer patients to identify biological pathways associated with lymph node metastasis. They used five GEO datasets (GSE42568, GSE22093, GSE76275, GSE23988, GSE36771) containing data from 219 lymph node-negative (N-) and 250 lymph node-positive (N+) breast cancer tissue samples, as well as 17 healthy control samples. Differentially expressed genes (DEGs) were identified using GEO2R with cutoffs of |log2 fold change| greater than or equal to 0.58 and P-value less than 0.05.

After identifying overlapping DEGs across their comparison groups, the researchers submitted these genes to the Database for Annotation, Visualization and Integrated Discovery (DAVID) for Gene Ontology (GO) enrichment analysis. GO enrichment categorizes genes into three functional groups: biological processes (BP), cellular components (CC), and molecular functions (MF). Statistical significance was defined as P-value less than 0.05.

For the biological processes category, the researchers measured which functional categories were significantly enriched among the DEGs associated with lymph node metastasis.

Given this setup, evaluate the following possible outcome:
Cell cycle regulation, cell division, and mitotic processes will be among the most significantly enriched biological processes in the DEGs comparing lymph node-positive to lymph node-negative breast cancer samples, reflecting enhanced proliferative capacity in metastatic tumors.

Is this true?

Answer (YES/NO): NO